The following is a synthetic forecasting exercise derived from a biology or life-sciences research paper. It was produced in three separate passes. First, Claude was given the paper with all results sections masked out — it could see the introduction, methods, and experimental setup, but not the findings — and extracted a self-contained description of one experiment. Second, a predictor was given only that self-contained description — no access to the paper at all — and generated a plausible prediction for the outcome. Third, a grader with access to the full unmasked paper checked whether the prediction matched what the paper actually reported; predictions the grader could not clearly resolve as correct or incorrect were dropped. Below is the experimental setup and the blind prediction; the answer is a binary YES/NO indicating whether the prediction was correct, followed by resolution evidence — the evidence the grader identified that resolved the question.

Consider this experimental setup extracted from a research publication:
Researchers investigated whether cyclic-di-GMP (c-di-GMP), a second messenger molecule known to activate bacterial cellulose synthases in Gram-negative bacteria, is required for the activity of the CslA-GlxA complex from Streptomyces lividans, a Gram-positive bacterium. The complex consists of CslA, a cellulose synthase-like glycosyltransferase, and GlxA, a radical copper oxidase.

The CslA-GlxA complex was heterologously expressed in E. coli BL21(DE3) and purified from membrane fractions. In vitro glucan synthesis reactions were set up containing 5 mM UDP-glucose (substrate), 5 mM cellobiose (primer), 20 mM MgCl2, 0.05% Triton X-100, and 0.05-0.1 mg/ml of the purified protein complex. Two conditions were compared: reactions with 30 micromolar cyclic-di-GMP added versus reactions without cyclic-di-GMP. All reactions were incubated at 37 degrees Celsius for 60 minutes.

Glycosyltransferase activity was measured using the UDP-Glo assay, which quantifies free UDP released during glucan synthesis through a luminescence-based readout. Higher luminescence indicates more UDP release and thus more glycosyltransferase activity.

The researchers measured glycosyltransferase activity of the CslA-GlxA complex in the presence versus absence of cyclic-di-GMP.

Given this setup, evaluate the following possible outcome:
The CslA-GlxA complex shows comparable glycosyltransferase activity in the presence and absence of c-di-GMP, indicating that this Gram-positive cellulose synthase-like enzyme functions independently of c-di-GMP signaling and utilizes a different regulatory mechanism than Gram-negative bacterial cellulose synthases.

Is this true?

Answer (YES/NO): NO